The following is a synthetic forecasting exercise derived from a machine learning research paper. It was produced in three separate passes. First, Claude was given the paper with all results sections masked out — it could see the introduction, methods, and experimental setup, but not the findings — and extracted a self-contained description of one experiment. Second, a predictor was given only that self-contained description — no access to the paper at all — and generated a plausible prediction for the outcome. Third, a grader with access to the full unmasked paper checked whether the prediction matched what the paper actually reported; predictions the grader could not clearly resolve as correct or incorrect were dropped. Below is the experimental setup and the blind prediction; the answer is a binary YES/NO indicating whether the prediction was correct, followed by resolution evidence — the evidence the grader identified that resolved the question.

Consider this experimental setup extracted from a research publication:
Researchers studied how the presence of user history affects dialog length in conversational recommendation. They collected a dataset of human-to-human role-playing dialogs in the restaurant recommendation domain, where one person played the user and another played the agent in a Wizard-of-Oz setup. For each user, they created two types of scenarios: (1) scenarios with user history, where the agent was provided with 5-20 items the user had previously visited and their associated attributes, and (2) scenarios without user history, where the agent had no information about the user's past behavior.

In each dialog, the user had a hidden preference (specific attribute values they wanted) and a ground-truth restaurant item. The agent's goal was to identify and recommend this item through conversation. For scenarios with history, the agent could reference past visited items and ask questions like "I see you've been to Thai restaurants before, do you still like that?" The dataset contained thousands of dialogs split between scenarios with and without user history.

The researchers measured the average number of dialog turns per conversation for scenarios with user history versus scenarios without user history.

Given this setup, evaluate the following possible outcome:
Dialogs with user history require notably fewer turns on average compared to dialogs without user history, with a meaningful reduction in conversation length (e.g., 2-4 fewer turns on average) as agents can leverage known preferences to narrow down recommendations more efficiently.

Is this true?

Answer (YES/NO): NO